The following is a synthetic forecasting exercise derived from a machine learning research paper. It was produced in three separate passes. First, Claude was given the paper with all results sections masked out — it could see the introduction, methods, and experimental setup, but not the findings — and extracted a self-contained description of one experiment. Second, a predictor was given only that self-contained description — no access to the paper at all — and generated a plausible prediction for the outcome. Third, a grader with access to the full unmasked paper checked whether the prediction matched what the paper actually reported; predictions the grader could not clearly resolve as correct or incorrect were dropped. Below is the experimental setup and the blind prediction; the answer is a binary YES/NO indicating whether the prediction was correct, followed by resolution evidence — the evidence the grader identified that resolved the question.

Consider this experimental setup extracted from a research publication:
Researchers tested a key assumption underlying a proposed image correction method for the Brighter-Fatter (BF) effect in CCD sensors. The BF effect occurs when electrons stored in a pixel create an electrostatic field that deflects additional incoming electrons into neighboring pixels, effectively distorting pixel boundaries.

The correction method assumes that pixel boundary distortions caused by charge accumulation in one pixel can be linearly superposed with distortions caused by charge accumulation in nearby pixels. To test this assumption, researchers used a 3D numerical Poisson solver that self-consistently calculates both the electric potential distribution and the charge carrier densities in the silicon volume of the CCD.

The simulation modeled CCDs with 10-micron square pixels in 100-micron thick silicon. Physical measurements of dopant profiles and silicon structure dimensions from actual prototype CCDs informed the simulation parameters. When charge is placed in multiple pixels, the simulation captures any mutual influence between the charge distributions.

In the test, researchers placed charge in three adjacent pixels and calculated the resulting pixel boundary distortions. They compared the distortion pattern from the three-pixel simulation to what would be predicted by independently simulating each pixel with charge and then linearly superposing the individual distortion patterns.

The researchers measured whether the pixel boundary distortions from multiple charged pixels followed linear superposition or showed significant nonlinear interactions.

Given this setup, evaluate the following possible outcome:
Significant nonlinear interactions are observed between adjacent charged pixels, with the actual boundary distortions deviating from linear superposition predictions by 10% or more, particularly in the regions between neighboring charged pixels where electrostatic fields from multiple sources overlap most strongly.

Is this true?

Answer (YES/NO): NO